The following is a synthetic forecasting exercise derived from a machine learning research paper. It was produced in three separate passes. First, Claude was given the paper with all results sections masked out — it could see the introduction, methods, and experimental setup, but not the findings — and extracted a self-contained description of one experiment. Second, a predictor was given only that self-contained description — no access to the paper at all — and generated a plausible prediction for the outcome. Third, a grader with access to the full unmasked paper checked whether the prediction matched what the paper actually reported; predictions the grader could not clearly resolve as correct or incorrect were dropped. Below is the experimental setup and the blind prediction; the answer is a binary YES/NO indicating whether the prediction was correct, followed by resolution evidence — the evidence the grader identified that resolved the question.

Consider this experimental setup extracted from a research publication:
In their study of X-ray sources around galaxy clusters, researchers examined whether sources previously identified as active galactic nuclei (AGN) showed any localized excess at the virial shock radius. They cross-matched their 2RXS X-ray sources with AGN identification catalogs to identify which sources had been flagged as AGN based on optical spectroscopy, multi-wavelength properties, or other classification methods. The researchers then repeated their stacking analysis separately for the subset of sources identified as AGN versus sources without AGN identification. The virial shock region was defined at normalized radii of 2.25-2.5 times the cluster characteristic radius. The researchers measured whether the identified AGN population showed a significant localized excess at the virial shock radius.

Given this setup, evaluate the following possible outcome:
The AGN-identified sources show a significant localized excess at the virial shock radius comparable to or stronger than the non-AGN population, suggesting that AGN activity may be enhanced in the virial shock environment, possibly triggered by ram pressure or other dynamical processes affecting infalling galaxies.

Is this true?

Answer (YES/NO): NO